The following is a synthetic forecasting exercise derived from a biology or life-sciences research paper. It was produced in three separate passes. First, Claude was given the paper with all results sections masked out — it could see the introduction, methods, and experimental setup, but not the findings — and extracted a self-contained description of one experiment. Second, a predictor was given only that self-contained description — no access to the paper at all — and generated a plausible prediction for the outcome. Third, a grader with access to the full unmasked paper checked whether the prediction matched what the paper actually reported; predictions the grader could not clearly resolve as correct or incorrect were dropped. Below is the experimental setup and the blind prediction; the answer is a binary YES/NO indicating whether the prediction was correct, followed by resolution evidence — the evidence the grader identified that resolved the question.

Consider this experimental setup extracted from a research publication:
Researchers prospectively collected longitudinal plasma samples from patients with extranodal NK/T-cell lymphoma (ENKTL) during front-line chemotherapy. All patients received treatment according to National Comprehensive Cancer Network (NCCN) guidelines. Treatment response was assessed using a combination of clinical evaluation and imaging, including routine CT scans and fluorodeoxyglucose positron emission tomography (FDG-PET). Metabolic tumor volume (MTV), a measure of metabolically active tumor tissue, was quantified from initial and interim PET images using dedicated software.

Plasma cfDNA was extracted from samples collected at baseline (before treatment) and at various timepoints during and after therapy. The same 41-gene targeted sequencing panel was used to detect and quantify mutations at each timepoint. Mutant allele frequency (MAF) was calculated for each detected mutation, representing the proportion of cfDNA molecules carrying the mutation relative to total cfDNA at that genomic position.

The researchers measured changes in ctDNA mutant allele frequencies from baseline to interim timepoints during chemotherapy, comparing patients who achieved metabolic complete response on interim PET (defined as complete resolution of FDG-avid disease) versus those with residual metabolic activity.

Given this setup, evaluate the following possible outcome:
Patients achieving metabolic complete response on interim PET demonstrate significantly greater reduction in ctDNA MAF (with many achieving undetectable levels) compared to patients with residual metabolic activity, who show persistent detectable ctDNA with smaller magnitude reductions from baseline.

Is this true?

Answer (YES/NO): NO